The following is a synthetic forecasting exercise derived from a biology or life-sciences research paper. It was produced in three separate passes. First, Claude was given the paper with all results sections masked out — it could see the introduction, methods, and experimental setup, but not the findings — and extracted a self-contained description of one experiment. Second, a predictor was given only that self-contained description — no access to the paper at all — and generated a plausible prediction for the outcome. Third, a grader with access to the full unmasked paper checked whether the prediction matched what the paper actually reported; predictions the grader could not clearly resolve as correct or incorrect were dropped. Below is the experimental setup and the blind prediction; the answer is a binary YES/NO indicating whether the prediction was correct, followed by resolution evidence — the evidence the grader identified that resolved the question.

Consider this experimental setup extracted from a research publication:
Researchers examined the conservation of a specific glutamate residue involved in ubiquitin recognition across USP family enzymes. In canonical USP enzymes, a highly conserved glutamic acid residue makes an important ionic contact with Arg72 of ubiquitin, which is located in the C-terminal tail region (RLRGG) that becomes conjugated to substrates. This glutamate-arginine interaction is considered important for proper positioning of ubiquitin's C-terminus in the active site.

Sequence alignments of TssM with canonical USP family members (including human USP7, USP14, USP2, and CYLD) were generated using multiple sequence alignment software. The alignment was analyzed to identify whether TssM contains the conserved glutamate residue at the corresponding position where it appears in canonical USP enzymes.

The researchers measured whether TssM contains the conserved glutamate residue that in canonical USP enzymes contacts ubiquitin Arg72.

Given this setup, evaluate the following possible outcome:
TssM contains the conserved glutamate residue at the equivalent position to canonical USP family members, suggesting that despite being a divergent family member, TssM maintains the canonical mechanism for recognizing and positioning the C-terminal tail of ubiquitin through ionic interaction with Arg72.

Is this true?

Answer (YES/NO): NO